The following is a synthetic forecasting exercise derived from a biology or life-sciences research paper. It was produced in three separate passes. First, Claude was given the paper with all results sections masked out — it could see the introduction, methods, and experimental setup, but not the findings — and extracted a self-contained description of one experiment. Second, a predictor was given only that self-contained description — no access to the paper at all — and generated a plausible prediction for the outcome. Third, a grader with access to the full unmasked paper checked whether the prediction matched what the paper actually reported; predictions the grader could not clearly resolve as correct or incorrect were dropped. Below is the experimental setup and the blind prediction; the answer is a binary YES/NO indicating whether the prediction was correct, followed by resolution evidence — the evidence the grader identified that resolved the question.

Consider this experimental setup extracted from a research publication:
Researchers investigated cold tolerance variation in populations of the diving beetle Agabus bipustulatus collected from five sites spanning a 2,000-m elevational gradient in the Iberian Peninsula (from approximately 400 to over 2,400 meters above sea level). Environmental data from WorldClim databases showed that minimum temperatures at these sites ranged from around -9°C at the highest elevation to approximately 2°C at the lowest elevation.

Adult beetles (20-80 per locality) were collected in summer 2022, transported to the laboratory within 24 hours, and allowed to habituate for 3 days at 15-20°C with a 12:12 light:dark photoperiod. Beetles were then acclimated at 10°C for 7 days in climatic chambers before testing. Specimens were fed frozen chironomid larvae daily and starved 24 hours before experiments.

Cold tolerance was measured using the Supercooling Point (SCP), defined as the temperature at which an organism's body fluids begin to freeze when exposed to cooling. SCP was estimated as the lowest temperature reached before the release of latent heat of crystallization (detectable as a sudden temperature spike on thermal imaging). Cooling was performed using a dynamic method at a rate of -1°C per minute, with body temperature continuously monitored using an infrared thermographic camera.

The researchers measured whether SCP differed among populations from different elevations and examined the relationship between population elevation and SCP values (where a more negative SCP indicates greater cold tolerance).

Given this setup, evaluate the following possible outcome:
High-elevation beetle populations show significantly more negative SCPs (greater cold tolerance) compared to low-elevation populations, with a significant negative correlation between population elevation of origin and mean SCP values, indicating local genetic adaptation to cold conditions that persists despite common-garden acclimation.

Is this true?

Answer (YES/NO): NO